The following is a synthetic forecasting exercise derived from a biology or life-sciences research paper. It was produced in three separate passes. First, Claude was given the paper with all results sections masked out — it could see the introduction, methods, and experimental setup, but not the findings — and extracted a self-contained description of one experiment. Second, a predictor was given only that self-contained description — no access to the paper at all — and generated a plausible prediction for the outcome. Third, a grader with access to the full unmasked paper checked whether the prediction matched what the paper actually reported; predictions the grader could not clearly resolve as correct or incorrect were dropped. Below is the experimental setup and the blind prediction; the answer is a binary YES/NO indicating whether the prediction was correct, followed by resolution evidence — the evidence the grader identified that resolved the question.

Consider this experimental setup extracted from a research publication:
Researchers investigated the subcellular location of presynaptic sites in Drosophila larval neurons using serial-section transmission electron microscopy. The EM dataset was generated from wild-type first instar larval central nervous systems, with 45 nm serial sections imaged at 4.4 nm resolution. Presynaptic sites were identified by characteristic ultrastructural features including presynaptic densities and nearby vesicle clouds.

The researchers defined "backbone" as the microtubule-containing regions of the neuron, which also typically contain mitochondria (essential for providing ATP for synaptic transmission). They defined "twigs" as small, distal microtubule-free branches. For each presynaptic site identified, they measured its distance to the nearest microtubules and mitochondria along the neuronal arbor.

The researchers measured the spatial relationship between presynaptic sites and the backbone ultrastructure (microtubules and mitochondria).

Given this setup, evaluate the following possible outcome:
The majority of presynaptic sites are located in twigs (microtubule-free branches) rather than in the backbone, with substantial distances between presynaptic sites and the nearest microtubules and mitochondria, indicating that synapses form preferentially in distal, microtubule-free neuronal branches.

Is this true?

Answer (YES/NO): NO